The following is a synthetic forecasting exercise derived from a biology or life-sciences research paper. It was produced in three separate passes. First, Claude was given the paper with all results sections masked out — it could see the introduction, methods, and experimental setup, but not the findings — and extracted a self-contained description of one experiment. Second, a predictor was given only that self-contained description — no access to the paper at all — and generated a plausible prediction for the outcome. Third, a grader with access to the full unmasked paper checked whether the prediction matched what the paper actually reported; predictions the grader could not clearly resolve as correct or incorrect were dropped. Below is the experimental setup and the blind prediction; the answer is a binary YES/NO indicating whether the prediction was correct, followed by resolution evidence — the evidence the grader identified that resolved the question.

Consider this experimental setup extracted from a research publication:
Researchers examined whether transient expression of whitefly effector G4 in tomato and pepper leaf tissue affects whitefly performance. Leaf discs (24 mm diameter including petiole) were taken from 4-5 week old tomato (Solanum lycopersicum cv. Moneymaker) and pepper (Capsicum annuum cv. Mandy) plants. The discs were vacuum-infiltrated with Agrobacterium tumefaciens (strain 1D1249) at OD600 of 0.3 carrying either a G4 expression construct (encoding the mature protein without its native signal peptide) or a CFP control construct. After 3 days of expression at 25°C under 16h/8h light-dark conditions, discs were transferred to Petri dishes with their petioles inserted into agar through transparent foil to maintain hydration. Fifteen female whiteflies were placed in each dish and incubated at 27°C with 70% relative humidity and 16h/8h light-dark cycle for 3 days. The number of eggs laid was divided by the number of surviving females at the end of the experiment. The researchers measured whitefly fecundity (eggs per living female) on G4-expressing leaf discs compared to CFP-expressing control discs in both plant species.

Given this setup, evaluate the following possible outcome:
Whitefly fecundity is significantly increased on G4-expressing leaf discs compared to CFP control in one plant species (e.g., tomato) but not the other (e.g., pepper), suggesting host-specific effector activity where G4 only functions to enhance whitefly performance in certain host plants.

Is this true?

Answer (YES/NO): NO